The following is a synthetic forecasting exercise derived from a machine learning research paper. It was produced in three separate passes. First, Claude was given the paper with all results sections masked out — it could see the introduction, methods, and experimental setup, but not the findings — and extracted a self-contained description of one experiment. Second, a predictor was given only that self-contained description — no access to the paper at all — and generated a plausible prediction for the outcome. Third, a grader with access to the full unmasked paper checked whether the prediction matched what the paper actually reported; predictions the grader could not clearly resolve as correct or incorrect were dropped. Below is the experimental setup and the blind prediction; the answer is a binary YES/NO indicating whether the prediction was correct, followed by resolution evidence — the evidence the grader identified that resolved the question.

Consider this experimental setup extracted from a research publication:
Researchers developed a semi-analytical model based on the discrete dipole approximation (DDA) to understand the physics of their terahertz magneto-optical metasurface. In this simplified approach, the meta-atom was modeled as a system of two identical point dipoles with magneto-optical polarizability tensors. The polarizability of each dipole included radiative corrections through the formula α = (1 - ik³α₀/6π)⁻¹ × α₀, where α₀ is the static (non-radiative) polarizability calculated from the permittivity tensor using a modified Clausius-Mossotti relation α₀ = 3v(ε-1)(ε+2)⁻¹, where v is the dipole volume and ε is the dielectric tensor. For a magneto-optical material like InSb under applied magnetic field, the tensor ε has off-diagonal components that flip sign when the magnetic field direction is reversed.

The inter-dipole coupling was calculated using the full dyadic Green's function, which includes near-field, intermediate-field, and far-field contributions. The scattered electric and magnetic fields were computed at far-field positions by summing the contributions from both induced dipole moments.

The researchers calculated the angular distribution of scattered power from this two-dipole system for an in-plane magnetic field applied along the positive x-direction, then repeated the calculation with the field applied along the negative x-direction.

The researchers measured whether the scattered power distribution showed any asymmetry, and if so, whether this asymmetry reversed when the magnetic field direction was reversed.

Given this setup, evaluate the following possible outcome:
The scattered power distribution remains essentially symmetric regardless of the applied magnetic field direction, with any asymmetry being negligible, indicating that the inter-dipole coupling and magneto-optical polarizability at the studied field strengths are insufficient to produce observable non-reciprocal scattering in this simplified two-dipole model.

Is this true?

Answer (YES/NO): NO